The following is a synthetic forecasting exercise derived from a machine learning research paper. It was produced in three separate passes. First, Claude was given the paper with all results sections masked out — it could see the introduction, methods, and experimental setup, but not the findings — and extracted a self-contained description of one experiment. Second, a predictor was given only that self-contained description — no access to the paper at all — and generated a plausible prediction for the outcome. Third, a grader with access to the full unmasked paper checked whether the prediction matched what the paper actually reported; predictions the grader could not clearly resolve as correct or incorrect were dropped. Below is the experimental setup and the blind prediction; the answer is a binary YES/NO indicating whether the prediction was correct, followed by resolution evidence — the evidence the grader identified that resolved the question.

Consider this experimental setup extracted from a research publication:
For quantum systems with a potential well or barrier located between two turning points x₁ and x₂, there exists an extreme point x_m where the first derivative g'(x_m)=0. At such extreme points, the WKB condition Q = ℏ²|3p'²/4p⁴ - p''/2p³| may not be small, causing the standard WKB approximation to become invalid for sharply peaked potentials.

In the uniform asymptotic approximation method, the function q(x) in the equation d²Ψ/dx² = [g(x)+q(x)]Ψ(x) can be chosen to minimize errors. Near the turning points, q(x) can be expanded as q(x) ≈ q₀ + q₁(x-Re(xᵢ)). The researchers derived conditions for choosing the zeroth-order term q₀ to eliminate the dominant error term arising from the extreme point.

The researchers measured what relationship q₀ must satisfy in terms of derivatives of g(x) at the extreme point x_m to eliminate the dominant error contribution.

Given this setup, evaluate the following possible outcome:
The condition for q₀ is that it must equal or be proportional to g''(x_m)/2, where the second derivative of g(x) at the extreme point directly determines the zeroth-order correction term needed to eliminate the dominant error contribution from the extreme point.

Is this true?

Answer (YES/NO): NO